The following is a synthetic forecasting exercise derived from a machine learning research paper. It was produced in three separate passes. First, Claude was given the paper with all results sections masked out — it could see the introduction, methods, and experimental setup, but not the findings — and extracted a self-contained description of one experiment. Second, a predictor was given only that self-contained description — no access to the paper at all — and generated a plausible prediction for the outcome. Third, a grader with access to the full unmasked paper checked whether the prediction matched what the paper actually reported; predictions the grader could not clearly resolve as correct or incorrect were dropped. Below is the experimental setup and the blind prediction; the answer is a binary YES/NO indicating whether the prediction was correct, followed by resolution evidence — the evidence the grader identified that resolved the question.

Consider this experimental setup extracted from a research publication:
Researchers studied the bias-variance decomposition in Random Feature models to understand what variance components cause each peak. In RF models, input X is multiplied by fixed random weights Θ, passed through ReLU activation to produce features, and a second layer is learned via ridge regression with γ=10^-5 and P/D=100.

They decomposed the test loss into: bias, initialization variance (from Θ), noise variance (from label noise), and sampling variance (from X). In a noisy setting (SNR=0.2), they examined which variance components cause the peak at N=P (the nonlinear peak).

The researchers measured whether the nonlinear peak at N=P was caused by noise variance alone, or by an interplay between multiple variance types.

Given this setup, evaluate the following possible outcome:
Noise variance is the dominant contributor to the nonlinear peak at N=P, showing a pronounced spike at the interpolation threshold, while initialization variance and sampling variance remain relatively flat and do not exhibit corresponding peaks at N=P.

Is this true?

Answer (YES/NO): NO